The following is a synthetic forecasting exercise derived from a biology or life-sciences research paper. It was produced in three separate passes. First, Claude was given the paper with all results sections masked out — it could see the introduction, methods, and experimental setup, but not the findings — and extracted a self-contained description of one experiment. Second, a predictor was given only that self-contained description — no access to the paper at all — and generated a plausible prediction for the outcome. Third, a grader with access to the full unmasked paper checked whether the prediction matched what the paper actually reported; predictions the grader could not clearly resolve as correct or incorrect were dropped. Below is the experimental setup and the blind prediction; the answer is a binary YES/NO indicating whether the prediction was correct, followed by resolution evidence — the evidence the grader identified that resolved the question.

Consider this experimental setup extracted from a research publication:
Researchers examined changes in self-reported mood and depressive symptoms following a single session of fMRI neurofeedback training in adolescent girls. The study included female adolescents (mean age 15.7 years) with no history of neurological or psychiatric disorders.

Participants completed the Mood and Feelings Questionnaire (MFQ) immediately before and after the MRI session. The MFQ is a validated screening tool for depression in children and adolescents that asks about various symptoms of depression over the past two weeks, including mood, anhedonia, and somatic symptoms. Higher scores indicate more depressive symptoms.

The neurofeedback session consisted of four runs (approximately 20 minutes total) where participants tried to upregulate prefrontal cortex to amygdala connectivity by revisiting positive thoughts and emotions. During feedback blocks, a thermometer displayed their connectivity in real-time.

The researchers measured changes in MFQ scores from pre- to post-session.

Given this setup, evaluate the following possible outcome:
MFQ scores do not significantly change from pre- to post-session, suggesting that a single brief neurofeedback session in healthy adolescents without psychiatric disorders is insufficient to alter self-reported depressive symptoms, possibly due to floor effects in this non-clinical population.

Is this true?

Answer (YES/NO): YES